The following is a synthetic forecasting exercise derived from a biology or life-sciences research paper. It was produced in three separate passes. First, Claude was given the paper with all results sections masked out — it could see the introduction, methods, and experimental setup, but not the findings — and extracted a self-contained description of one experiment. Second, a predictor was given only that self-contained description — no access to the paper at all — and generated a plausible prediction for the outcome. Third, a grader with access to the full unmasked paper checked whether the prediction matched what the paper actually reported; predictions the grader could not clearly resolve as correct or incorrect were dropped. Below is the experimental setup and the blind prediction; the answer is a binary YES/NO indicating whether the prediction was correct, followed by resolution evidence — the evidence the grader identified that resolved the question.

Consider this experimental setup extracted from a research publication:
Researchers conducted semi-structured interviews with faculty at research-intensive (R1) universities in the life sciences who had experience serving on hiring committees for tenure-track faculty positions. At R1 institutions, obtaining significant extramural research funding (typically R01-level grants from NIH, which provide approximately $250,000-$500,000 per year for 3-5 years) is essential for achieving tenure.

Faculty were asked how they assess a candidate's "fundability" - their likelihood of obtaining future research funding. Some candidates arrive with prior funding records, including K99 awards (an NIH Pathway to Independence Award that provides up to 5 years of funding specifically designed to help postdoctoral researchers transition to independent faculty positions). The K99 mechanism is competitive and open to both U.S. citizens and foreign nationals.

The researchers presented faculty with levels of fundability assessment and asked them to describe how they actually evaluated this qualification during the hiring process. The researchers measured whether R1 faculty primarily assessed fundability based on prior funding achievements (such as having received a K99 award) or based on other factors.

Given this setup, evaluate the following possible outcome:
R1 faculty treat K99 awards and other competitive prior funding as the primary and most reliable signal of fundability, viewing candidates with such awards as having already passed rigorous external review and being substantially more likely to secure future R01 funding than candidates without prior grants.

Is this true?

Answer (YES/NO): NO